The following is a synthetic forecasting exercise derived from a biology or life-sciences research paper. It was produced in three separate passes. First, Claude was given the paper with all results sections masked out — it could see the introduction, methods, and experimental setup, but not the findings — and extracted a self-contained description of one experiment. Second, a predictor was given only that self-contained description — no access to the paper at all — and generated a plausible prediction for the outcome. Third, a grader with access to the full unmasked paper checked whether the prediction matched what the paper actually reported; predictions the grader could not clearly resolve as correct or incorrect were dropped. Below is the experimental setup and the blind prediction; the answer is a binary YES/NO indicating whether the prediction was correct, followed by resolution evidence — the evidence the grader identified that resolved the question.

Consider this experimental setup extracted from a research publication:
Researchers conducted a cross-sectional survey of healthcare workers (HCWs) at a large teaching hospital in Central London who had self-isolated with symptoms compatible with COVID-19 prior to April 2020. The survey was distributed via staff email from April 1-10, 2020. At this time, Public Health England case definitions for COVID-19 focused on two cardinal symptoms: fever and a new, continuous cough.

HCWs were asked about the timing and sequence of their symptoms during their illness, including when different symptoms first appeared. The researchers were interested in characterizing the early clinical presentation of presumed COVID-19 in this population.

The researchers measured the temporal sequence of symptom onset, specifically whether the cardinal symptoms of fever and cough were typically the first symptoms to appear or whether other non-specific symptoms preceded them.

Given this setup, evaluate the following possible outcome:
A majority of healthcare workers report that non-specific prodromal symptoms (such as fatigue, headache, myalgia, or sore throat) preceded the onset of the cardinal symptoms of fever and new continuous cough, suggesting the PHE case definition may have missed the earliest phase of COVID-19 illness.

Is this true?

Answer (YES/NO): NO